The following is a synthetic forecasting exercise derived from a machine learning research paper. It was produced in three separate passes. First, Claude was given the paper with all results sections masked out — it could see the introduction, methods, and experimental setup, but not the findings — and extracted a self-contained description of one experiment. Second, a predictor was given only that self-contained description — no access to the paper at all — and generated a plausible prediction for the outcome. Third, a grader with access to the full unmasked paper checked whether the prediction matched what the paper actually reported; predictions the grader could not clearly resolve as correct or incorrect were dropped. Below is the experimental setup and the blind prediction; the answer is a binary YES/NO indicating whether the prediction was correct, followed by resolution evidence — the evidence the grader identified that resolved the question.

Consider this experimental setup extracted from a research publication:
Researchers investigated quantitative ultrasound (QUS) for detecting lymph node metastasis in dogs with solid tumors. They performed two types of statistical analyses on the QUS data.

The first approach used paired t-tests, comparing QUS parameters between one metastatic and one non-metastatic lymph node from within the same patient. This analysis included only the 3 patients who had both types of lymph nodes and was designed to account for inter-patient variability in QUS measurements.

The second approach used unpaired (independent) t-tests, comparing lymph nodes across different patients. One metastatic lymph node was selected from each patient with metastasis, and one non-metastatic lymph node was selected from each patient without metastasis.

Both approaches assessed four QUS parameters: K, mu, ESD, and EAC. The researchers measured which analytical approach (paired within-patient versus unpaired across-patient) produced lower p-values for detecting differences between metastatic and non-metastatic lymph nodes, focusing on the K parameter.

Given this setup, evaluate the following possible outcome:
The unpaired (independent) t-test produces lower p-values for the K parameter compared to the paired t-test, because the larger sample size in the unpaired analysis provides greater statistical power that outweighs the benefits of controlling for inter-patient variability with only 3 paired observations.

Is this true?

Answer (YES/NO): NO